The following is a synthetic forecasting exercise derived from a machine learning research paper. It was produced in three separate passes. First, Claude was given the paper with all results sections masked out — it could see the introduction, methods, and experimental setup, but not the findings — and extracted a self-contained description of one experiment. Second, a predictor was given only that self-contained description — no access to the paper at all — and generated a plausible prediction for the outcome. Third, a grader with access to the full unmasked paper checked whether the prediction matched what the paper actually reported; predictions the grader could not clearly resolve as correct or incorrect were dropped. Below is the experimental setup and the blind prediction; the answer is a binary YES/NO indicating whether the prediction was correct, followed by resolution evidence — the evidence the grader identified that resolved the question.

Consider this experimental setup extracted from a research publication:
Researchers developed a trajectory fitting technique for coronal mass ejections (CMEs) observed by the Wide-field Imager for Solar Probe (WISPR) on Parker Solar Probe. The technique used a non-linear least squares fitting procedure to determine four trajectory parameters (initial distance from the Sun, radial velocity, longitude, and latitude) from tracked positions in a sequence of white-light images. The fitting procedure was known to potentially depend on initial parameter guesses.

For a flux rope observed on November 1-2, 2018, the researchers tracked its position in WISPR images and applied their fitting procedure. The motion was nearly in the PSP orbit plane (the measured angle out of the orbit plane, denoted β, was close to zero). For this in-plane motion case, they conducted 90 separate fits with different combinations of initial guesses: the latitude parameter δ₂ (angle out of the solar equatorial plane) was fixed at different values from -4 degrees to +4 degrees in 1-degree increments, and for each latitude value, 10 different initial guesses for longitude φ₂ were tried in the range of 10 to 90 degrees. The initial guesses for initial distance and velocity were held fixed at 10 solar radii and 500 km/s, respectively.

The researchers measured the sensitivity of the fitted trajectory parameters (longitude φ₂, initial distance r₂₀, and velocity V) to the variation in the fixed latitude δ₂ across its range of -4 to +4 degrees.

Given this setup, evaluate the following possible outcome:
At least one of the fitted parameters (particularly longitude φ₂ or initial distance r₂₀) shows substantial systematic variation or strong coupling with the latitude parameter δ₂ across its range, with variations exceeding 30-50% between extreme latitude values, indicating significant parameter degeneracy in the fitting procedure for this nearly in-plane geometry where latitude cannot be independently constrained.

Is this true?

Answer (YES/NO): NO